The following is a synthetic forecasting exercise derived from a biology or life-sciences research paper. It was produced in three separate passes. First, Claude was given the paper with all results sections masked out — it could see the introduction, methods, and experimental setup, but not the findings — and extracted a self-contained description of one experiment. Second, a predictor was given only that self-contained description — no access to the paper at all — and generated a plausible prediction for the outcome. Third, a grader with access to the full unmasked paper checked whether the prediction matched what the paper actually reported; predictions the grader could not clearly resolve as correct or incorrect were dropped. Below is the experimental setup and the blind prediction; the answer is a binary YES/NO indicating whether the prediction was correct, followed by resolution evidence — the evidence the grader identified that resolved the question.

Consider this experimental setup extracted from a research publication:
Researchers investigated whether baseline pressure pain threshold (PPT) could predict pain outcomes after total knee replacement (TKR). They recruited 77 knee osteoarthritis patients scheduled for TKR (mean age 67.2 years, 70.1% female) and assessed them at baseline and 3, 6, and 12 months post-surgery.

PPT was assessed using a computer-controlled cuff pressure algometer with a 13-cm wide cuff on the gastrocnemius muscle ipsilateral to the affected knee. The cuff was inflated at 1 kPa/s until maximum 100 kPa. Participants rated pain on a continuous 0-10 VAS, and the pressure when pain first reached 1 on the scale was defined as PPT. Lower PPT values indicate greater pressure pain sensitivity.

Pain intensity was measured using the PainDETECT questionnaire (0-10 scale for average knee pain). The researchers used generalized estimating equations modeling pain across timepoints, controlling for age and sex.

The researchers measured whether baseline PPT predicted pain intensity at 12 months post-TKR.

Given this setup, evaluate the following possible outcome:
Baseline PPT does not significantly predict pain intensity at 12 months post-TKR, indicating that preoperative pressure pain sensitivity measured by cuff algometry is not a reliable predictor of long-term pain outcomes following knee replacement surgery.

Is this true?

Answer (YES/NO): YES